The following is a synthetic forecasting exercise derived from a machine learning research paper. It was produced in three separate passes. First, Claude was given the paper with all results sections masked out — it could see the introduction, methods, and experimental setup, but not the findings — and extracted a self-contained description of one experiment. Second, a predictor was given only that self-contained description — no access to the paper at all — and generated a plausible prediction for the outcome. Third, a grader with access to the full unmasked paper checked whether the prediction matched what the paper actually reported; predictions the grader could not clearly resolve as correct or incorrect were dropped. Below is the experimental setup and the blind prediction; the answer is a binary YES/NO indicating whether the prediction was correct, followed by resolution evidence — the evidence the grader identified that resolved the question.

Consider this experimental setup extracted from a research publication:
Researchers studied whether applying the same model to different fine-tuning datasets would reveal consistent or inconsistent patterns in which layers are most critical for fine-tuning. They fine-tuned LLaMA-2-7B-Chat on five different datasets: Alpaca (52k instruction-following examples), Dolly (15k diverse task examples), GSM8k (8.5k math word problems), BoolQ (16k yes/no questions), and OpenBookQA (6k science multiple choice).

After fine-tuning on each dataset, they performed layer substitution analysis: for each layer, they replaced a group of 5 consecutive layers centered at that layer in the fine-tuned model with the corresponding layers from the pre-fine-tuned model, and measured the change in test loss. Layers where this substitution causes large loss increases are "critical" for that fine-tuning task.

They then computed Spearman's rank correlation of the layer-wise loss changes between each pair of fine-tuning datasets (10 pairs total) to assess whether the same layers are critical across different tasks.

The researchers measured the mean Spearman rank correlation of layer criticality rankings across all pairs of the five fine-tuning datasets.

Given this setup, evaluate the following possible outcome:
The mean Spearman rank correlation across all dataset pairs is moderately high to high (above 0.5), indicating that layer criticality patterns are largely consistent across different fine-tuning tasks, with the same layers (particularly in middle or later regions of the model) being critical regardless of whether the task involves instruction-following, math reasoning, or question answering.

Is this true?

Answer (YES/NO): YES